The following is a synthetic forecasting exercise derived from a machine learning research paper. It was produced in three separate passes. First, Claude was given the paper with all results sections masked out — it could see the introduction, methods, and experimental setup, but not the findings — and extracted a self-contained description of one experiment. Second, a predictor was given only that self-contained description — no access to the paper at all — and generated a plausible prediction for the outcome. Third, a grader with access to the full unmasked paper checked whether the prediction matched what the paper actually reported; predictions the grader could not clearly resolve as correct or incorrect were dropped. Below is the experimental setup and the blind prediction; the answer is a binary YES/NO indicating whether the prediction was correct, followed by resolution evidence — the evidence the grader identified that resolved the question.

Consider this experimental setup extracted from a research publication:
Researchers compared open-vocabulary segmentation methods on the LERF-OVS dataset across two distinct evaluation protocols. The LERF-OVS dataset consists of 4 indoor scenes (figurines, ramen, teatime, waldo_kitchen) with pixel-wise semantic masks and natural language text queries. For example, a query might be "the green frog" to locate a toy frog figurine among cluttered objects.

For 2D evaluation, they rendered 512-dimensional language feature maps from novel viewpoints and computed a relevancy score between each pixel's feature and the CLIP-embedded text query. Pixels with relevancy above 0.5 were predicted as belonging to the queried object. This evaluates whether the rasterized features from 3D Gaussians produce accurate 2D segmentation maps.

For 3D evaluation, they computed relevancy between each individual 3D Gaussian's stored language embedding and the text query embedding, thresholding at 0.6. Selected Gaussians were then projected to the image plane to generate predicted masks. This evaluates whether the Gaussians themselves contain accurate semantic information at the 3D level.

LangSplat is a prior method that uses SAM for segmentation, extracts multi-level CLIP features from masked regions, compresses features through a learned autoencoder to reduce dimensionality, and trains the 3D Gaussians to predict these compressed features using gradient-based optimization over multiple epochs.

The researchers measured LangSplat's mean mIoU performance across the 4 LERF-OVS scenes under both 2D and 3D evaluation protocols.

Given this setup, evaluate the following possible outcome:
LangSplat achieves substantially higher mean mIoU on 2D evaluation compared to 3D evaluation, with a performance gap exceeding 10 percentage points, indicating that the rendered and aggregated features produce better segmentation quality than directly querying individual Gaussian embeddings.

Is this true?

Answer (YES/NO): YES